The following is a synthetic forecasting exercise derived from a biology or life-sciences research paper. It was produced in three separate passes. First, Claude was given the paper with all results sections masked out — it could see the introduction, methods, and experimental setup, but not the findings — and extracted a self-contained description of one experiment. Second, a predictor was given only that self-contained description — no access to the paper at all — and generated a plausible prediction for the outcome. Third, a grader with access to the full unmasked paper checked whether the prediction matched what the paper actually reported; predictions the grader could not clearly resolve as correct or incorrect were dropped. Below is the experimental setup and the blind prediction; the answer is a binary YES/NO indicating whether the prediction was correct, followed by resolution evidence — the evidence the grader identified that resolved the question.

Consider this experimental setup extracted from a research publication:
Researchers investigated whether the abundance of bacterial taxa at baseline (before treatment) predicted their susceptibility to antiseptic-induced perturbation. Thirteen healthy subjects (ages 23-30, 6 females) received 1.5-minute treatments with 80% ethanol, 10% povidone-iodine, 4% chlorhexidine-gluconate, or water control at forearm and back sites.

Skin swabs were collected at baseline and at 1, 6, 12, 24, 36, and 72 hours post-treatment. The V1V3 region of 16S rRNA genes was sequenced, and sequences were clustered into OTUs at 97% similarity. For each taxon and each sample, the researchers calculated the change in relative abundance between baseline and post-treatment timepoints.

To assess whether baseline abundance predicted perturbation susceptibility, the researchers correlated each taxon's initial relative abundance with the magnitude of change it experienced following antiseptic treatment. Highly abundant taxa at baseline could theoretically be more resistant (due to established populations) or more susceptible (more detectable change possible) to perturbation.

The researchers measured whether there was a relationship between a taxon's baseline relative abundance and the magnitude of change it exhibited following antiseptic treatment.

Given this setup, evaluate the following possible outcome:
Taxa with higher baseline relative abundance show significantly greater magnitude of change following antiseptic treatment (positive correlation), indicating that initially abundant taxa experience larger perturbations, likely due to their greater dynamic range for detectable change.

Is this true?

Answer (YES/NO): NO